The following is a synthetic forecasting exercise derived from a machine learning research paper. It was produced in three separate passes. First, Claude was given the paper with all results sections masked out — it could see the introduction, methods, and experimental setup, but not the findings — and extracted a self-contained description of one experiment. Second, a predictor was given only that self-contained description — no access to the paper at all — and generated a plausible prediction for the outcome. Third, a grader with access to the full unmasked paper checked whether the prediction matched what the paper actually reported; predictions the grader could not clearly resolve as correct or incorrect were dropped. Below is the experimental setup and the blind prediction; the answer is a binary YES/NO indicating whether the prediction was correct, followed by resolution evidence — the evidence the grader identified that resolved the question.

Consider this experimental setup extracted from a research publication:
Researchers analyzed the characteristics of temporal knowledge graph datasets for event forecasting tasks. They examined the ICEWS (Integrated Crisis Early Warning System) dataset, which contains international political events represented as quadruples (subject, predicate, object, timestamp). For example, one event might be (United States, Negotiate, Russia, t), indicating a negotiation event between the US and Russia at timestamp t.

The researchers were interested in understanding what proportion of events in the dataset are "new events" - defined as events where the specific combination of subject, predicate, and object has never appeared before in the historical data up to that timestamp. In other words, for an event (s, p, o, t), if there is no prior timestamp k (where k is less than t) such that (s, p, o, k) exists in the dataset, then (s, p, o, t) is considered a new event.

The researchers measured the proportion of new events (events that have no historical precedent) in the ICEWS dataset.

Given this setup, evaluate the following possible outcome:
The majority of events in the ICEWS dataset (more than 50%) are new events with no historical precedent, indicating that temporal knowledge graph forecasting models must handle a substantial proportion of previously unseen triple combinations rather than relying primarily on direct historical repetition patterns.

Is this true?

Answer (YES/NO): NO